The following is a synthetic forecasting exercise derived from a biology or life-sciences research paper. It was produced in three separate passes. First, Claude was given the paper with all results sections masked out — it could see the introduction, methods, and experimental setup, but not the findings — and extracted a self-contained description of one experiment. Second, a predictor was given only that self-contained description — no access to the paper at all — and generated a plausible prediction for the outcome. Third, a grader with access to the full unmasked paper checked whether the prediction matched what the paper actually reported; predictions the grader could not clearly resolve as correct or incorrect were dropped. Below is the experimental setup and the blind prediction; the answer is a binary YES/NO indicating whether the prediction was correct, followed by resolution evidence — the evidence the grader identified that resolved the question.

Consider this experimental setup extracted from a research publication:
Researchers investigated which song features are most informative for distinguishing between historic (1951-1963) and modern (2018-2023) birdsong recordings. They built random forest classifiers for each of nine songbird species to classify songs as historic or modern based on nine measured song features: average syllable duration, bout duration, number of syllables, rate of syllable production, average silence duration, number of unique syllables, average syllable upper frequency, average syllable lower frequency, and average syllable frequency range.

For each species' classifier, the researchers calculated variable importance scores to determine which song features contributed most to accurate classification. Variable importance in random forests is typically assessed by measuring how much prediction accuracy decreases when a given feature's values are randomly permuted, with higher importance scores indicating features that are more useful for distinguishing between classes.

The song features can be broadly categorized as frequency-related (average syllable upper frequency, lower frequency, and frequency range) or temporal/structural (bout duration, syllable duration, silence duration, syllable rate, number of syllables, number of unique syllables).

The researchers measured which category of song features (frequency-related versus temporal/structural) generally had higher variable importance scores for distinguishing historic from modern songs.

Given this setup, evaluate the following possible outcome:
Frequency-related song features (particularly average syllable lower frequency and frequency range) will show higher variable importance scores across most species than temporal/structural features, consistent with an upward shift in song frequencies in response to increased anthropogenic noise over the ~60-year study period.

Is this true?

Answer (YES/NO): NO